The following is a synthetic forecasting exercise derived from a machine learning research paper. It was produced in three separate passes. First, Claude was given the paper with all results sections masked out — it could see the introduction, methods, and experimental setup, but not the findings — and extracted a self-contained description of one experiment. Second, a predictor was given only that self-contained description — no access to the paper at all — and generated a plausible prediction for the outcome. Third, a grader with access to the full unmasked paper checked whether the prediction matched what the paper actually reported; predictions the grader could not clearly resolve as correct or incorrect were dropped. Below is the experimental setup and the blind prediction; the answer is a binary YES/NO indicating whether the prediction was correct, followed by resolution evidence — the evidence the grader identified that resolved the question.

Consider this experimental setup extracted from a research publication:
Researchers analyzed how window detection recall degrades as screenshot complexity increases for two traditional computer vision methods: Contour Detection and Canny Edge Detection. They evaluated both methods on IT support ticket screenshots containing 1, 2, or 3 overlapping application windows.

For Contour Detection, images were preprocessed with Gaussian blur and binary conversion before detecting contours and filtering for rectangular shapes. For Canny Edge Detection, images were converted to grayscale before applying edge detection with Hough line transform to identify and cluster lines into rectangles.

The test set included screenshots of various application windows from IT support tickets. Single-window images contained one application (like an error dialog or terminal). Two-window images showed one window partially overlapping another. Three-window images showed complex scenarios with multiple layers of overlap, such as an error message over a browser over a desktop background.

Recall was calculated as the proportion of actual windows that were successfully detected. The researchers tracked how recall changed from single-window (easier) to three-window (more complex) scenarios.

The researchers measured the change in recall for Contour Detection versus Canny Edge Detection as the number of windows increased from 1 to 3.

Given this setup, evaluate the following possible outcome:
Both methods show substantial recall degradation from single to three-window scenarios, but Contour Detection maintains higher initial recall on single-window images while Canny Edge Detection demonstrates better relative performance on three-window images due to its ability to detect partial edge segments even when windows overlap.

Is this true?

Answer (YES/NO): NO